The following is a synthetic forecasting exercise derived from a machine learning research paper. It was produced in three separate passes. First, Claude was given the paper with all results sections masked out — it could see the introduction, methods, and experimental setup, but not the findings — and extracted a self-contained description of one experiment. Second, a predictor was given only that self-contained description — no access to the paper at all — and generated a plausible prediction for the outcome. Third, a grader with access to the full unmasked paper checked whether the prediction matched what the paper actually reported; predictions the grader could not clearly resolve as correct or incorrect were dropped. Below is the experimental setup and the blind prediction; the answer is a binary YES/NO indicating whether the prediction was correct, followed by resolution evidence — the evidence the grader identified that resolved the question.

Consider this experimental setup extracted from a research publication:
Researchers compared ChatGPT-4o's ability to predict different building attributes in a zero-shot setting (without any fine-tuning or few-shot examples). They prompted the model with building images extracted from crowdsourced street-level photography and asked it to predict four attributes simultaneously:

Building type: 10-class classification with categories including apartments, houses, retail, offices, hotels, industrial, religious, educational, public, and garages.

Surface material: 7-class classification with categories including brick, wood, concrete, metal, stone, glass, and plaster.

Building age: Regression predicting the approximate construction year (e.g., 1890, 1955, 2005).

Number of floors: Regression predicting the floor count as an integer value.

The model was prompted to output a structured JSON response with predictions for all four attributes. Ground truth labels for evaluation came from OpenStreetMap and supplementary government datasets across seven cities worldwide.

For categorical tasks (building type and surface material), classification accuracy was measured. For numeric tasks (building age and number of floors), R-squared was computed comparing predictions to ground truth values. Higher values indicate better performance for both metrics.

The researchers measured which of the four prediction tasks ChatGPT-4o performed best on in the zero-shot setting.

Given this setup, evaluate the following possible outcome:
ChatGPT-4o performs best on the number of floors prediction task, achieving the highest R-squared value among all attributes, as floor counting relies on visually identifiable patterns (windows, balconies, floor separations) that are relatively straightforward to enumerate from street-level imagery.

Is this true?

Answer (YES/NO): YES